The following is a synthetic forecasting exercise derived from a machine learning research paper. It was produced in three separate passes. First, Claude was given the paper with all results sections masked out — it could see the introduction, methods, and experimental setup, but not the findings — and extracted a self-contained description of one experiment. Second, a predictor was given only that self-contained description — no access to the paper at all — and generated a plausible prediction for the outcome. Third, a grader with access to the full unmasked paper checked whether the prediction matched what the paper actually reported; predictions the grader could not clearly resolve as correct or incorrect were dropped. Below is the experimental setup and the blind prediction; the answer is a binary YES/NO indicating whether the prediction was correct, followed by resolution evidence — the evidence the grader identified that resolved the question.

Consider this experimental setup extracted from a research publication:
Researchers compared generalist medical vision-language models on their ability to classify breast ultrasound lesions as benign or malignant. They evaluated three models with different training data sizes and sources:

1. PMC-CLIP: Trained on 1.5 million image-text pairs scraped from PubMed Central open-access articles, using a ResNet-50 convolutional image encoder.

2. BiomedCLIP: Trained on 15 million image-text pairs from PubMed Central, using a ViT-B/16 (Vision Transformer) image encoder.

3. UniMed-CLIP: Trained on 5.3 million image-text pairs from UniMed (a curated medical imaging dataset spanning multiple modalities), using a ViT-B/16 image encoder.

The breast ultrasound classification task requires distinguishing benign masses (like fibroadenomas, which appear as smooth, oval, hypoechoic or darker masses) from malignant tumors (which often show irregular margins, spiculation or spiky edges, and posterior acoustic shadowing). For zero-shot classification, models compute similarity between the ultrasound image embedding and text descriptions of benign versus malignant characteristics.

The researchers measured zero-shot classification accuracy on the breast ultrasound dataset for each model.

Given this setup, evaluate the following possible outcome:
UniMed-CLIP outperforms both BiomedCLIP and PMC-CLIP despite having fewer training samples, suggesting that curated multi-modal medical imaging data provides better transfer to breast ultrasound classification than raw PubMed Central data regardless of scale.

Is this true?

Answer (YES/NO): NO